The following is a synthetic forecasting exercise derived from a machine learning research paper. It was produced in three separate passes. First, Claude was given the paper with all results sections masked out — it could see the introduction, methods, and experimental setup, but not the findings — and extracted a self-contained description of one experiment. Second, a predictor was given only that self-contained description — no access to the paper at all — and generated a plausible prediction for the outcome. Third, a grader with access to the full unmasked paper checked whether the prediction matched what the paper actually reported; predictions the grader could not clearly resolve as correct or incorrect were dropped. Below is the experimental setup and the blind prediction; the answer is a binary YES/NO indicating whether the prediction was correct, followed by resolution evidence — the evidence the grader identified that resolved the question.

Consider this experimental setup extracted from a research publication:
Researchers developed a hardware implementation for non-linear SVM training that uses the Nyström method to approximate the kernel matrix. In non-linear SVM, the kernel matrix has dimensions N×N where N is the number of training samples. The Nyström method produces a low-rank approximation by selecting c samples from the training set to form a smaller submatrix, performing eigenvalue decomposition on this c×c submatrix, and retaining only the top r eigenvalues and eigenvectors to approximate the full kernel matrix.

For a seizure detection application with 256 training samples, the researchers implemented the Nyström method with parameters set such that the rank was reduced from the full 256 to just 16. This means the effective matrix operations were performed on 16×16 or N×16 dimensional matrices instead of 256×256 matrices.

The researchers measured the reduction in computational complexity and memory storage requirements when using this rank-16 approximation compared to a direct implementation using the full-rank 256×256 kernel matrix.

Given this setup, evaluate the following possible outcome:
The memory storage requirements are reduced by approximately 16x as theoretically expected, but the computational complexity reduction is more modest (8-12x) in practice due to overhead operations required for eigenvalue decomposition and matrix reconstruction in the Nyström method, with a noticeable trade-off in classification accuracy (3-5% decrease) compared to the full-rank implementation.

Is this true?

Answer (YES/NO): NO